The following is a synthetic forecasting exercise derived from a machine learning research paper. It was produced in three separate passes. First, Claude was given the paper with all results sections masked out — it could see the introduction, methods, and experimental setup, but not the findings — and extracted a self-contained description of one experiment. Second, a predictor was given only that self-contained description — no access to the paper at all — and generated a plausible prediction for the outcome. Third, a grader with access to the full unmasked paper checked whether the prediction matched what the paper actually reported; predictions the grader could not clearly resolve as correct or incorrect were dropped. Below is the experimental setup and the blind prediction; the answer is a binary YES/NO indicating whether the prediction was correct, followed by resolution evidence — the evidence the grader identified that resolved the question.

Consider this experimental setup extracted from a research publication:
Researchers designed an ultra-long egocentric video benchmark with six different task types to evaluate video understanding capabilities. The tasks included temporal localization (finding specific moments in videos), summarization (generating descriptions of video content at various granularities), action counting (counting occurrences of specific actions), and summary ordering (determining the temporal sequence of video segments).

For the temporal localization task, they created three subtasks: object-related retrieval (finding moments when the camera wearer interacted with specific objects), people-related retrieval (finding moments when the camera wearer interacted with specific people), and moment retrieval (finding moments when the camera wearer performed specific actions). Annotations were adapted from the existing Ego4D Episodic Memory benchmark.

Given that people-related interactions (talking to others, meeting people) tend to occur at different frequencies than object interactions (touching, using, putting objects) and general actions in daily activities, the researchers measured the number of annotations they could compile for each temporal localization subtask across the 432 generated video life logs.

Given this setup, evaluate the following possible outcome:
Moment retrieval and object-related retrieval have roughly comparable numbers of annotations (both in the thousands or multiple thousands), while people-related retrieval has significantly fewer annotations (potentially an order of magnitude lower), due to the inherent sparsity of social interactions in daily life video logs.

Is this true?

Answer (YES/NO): NO